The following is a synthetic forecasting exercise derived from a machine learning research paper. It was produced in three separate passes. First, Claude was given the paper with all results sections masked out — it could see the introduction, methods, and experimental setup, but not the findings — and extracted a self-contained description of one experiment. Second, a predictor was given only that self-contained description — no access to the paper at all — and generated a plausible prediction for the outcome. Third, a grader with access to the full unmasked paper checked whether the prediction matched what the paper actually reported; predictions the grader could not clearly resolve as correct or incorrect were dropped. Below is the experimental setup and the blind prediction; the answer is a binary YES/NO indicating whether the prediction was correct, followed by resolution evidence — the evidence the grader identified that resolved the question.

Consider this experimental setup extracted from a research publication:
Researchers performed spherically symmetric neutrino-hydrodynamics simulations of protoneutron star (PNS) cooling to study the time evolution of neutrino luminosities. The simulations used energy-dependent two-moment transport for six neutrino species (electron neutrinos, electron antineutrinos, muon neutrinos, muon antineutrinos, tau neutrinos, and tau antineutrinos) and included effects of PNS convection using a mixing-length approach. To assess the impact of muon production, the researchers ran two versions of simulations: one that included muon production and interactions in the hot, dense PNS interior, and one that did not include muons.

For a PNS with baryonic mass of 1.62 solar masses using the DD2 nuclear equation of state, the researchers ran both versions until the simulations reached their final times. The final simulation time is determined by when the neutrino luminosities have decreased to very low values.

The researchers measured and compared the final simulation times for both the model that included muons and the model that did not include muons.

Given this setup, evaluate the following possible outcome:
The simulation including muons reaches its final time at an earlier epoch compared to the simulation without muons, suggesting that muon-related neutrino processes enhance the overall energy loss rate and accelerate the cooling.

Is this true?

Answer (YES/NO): NO